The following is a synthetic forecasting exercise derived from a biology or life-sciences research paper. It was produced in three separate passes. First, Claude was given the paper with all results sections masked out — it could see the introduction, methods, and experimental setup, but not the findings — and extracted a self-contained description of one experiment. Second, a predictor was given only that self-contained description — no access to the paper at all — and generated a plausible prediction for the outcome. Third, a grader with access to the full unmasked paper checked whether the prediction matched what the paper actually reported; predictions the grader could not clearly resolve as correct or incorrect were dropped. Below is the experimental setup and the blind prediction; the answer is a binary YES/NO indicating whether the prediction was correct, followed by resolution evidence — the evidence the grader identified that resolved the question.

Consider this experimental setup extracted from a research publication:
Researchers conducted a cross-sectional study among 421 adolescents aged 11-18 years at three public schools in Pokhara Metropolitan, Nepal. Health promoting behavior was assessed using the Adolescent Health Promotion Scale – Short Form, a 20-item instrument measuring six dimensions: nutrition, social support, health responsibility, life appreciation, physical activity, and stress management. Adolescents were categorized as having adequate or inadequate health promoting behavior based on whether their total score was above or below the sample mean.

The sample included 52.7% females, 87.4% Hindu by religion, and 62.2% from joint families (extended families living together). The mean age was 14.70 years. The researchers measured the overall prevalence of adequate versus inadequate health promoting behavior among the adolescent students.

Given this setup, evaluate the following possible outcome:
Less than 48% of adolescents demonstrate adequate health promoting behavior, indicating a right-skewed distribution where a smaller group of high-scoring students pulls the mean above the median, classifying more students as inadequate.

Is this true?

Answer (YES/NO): NO